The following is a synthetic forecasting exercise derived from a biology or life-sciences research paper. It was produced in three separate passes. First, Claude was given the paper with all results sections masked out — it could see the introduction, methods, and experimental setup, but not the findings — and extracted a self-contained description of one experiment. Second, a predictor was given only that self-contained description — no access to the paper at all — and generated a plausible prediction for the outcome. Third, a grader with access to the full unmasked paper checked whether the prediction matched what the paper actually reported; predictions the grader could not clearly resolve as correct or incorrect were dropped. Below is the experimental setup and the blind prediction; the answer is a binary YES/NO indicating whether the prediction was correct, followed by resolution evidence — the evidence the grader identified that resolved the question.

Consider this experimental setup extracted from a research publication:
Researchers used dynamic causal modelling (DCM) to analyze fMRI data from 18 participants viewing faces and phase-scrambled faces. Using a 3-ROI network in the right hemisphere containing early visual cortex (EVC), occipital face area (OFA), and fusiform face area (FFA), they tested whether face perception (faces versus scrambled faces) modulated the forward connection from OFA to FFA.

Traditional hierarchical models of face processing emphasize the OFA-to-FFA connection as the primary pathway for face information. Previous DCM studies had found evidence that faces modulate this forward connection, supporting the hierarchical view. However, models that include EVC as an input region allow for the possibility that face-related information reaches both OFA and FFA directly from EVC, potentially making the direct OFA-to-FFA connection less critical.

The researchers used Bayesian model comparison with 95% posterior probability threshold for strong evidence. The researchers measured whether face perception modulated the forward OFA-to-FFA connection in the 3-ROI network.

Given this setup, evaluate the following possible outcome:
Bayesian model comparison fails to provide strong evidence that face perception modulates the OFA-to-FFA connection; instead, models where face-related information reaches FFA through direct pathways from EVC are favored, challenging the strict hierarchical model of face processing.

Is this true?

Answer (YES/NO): YES